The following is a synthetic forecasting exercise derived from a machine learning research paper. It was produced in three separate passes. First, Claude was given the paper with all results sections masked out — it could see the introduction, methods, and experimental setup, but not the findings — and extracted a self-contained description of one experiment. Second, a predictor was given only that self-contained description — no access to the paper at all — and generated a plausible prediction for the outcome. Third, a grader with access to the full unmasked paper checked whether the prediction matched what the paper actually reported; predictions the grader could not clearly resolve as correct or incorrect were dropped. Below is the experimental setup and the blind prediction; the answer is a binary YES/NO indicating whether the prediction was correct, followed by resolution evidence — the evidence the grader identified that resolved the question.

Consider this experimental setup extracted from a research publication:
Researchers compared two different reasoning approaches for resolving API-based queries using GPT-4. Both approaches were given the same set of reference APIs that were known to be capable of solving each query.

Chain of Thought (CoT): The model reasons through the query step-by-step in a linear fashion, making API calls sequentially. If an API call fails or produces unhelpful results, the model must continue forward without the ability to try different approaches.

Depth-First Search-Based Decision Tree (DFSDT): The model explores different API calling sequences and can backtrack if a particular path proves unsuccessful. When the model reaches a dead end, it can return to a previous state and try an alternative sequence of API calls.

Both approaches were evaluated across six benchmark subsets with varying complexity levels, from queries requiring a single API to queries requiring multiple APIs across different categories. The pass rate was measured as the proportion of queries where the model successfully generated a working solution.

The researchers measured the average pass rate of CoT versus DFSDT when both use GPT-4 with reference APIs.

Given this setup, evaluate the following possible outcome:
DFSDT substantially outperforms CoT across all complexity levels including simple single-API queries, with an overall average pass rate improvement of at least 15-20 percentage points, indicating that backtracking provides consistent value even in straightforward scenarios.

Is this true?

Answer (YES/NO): NO